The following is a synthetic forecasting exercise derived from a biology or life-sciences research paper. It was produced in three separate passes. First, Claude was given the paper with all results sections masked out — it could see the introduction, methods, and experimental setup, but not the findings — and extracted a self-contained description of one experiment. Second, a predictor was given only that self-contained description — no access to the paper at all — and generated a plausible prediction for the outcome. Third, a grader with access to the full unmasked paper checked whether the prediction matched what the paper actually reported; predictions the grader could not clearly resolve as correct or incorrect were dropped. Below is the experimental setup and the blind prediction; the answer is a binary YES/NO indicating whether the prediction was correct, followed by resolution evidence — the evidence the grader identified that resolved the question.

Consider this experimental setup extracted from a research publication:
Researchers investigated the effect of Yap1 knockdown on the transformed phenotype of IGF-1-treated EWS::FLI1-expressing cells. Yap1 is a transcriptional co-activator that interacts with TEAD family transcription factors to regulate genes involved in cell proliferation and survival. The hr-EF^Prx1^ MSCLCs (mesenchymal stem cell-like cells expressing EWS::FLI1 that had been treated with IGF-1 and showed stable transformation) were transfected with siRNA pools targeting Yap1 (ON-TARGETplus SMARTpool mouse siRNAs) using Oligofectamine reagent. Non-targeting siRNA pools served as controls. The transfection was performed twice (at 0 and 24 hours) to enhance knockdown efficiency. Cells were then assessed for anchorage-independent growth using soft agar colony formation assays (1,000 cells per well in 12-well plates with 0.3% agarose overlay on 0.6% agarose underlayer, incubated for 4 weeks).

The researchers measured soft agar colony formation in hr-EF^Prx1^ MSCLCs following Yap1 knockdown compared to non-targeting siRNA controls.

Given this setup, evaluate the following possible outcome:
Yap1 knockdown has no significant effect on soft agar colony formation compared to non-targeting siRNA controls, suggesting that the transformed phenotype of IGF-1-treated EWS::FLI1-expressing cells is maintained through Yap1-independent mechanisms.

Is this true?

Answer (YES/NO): NO